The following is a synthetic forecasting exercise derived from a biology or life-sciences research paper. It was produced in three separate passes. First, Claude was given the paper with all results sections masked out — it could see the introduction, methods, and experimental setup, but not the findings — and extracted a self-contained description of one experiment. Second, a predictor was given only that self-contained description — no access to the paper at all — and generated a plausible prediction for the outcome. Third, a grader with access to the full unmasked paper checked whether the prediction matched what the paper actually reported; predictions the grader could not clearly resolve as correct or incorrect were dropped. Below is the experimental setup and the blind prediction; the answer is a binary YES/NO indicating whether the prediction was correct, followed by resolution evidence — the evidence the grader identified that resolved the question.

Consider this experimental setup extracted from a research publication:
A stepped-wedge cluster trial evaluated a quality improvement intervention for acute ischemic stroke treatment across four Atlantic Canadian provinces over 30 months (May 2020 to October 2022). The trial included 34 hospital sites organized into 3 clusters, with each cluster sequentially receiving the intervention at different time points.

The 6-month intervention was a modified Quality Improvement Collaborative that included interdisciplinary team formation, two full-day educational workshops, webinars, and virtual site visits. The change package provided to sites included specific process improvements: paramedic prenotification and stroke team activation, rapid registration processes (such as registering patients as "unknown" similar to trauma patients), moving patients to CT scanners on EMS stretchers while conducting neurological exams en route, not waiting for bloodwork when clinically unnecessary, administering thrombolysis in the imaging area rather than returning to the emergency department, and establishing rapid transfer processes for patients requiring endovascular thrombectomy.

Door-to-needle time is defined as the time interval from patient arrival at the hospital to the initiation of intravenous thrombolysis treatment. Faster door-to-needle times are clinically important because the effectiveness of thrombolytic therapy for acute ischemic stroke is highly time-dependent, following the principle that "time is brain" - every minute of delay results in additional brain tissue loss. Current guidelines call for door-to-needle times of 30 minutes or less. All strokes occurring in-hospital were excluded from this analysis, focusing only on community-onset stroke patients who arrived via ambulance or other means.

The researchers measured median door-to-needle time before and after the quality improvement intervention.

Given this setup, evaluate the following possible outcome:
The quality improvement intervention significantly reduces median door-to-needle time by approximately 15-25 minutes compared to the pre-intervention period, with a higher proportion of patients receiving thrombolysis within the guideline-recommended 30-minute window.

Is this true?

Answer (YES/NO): NO